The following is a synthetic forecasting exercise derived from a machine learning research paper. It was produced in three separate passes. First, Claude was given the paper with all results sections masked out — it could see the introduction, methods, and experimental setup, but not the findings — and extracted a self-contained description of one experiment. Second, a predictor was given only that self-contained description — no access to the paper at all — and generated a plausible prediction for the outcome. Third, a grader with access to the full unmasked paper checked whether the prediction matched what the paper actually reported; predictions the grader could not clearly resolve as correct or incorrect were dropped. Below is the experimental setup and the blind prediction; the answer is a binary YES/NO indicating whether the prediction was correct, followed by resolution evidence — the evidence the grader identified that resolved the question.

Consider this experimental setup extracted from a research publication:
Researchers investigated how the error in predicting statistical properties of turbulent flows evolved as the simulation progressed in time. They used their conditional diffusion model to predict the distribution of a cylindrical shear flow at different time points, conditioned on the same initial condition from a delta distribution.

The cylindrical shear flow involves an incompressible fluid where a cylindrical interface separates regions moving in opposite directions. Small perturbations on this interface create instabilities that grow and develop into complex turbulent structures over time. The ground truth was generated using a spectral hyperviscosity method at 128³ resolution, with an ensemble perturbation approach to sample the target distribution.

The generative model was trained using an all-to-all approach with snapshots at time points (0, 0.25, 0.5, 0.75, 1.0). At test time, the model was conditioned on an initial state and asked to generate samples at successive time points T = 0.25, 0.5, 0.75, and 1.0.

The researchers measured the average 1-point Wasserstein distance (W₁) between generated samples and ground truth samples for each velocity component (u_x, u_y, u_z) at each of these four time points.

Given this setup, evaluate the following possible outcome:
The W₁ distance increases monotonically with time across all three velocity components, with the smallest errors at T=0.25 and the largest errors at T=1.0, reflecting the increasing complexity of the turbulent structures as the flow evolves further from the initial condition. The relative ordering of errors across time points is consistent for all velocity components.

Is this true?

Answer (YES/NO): YES